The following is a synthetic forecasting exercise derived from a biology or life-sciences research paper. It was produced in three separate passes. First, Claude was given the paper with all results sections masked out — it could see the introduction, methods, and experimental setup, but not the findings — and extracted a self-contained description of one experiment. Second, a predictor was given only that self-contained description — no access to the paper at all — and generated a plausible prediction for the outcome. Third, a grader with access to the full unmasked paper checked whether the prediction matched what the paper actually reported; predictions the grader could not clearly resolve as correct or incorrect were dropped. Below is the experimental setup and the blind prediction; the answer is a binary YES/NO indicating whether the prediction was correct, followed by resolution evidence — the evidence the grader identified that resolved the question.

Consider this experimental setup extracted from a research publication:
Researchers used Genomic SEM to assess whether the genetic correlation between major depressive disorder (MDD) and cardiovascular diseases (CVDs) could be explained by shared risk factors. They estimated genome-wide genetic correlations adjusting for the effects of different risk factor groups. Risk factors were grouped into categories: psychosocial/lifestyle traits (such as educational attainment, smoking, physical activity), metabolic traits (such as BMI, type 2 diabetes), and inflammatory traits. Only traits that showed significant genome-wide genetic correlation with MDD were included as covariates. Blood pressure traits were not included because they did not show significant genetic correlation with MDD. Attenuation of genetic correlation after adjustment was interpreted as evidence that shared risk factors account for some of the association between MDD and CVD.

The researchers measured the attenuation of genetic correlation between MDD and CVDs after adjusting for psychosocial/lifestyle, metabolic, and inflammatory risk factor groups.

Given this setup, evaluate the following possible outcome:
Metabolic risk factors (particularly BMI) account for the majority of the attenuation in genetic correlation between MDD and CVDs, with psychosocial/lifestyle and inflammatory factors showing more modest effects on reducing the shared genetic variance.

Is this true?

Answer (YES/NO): NO